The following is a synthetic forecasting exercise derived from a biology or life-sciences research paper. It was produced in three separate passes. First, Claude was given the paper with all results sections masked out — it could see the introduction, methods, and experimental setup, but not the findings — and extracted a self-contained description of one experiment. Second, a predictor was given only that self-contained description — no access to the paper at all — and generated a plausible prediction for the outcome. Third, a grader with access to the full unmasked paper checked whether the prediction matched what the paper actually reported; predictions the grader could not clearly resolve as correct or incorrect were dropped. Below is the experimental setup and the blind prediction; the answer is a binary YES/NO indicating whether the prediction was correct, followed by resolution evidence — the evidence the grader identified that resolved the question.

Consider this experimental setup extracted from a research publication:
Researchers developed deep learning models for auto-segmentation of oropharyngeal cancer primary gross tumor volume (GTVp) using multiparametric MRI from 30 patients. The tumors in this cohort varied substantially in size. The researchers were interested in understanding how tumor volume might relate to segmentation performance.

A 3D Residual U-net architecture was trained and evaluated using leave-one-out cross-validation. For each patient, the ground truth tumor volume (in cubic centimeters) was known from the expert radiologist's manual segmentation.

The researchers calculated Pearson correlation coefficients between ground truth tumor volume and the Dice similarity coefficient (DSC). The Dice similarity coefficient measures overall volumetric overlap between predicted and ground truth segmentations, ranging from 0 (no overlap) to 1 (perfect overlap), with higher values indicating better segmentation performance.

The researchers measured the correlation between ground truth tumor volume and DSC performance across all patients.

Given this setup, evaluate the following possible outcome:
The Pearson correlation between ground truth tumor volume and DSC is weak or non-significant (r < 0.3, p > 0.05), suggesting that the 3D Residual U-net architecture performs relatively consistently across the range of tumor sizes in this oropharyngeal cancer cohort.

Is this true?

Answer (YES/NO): YES